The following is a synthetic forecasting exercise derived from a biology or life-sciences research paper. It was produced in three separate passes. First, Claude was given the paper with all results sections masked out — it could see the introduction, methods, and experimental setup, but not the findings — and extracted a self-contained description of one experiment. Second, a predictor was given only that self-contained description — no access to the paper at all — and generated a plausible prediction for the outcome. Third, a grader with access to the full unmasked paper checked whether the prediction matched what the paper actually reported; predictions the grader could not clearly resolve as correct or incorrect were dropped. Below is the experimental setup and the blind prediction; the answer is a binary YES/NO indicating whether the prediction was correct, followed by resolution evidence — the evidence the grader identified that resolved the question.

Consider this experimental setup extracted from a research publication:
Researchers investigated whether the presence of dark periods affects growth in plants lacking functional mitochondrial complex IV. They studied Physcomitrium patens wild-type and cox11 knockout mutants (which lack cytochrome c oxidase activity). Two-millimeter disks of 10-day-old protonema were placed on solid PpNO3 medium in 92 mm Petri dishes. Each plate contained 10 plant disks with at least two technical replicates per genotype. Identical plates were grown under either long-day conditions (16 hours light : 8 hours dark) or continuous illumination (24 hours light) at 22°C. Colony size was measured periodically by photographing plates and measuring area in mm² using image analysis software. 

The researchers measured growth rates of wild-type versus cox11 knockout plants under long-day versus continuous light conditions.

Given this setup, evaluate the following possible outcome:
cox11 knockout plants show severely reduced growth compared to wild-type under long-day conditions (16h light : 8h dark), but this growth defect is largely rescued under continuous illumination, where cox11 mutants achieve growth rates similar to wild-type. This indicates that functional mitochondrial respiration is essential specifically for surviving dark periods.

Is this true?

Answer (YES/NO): NO